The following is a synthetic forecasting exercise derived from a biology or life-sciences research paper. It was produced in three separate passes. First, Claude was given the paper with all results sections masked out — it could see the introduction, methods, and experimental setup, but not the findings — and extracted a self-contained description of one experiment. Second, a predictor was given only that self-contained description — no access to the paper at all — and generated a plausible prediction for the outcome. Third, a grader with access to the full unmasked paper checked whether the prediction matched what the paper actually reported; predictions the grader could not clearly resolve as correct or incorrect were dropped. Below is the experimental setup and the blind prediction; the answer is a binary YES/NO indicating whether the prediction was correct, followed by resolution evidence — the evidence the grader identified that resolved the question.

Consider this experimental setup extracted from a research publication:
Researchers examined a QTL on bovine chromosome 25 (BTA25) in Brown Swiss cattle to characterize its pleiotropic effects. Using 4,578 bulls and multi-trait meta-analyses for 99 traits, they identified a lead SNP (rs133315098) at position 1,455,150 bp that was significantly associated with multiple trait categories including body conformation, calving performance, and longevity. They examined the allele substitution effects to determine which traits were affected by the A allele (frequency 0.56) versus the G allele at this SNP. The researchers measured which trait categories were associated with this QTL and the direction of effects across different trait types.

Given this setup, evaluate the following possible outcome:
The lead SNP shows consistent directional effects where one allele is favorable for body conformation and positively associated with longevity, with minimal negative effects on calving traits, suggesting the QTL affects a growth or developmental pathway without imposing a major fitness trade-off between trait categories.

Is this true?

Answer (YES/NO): NO